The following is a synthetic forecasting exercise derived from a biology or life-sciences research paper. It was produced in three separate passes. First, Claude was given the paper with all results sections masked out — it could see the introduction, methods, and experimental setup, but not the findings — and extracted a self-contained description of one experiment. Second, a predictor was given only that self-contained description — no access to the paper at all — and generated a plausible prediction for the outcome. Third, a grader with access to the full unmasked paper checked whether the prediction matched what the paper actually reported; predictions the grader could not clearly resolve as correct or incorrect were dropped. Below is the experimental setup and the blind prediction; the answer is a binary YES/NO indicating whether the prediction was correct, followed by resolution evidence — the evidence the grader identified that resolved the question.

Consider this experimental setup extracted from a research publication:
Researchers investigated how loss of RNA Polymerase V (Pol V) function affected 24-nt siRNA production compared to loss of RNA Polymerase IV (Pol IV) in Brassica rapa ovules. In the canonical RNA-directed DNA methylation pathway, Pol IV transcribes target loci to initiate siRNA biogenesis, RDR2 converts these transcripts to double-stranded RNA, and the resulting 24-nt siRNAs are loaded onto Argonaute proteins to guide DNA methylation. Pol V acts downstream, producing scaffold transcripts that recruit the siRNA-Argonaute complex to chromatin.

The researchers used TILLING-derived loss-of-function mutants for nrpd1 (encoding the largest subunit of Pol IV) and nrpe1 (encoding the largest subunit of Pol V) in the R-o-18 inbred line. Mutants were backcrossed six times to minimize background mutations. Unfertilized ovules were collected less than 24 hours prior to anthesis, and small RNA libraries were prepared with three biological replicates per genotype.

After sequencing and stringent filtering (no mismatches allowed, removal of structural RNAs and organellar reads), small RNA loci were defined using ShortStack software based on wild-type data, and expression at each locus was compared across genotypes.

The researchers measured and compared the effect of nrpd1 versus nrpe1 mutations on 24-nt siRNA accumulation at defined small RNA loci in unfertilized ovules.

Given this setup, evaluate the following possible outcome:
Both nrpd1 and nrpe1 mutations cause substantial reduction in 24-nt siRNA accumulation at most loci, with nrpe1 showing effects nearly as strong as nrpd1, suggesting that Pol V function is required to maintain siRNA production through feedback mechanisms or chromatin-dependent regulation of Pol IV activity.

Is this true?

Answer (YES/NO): NO